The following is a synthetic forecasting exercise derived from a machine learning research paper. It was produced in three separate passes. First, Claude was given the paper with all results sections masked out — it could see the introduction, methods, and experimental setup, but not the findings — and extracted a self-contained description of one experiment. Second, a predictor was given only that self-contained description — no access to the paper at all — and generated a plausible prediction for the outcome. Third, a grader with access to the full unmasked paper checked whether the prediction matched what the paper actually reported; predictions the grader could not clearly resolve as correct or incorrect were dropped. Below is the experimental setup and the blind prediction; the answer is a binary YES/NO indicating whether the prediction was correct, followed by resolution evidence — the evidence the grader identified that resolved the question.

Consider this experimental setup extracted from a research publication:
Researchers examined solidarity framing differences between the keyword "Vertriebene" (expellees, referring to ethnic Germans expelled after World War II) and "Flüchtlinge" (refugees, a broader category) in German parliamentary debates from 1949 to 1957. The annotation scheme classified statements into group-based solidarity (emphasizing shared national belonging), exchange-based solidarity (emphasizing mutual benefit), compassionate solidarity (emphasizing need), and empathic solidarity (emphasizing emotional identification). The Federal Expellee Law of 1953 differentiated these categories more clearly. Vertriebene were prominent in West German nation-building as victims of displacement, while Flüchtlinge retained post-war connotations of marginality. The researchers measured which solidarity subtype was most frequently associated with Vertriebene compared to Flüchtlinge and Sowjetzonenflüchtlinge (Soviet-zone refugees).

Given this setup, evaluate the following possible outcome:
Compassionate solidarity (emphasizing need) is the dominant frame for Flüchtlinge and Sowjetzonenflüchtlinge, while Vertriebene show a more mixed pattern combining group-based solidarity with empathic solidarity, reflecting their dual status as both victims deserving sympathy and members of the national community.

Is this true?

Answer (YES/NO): NO